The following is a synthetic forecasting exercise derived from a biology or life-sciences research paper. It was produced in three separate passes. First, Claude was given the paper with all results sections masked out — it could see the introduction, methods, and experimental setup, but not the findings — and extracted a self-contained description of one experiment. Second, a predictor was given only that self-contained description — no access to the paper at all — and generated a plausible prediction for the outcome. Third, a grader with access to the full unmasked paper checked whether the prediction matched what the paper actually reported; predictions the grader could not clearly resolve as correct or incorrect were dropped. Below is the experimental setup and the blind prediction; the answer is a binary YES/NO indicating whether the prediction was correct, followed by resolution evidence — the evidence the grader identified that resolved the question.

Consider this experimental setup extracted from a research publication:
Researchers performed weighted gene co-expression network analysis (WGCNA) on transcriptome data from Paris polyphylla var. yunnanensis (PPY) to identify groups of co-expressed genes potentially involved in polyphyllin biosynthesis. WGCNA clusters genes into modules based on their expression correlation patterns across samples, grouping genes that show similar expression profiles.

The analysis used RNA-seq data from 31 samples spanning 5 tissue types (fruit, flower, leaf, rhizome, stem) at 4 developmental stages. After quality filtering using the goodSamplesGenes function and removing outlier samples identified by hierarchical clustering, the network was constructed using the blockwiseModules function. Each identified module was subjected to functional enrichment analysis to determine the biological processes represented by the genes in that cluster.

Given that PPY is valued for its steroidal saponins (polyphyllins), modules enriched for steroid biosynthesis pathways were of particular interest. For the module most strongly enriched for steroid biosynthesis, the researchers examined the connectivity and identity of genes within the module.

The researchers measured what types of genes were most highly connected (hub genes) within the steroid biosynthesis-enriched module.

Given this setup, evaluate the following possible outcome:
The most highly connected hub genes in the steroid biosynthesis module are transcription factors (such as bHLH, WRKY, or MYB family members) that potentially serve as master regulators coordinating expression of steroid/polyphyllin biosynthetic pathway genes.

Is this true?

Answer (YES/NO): NO